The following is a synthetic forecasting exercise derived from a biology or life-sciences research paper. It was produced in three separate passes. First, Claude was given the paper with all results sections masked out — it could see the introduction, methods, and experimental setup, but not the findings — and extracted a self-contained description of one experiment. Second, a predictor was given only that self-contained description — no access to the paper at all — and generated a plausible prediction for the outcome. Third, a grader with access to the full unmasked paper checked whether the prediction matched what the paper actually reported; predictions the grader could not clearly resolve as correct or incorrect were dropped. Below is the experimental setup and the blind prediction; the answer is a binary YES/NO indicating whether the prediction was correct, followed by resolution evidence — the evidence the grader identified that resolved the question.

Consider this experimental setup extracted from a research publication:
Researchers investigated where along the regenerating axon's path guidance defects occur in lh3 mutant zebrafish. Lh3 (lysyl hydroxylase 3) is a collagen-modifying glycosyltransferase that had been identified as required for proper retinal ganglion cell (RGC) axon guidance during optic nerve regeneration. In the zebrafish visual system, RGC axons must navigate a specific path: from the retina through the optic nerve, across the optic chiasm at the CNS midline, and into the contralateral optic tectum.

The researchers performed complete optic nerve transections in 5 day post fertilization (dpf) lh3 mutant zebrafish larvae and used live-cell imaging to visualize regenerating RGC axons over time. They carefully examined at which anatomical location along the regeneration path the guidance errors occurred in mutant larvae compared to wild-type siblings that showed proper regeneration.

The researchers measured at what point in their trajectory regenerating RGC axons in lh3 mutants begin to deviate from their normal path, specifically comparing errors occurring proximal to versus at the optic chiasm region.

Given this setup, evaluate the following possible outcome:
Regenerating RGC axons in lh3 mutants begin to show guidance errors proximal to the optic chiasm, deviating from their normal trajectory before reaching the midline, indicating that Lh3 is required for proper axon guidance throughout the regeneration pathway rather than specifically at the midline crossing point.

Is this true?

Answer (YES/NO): NO